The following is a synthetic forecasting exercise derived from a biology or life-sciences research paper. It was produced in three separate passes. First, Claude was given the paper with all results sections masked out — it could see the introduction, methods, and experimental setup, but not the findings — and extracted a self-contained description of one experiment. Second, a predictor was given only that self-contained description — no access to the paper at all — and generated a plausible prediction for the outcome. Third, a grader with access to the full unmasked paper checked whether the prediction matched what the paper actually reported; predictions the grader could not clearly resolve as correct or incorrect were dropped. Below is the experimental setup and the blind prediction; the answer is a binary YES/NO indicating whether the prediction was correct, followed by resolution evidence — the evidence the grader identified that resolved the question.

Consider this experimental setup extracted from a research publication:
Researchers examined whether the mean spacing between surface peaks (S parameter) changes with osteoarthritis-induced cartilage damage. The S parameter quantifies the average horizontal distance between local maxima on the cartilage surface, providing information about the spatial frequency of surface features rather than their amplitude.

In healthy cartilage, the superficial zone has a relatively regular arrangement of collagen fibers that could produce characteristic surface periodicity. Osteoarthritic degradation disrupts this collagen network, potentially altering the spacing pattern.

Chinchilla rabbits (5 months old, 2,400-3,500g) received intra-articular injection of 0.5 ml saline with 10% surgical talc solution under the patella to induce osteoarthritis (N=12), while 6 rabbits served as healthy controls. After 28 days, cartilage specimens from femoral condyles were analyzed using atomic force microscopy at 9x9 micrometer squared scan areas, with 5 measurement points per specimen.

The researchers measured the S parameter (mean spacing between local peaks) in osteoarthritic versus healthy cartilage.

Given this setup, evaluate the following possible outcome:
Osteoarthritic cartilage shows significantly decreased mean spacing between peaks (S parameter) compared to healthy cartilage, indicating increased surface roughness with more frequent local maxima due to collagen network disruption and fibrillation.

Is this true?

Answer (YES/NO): NO